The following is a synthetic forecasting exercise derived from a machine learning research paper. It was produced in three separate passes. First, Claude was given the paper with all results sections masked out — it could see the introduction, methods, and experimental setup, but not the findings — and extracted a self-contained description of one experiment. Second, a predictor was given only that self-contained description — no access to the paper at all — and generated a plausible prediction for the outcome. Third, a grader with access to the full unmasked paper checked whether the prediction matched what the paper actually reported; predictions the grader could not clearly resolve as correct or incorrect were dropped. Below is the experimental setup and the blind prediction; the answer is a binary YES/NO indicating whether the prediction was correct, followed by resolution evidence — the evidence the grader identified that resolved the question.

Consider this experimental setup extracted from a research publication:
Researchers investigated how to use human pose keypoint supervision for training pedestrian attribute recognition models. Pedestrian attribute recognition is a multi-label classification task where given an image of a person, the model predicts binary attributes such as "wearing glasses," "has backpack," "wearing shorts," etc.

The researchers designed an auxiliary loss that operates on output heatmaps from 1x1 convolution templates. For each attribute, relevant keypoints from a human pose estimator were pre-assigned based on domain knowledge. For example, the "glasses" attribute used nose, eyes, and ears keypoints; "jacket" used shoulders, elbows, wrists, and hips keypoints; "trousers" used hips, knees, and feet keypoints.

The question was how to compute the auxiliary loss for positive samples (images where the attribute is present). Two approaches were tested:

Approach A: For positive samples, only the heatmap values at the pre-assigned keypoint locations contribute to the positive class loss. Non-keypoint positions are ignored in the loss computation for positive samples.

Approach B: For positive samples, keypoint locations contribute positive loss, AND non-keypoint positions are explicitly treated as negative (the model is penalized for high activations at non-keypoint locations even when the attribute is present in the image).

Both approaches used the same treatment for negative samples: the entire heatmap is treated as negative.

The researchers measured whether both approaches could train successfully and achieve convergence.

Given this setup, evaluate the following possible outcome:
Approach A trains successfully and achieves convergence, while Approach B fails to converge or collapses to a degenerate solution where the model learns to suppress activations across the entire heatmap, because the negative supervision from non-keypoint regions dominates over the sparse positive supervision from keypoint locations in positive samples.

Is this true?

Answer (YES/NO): YES